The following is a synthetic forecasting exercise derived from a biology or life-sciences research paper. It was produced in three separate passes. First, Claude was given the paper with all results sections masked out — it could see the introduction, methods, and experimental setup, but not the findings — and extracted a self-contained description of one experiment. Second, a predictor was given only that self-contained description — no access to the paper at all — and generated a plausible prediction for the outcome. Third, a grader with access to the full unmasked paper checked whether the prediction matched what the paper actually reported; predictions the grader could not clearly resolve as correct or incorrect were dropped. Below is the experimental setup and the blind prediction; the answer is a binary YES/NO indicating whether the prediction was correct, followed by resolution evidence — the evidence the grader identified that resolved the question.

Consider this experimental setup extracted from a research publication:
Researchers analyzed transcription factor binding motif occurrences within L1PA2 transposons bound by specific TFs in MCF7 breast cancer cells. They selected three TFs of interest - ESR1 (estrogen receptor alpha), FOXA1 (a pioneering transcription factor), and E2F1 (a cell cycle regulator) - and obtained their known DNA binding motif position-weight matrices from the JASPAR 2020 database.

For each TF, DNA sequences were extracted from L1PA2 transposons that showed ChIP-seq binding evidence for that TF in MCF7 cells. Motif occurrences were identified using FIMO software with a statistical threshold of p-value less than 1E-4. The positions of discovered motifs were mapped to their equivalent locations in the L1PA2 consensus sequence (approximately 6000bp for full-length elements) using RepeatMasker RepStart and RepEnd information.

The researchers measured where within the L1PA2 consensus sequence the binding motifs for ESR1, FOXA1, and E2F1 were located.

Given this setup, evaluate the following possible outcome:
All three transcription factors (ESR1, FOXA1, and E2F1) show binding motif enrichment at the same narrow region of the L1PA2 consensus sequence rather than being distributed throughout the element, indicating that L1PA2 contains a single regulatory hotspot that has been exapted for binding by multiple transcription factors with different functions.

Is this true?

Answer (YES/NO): NO